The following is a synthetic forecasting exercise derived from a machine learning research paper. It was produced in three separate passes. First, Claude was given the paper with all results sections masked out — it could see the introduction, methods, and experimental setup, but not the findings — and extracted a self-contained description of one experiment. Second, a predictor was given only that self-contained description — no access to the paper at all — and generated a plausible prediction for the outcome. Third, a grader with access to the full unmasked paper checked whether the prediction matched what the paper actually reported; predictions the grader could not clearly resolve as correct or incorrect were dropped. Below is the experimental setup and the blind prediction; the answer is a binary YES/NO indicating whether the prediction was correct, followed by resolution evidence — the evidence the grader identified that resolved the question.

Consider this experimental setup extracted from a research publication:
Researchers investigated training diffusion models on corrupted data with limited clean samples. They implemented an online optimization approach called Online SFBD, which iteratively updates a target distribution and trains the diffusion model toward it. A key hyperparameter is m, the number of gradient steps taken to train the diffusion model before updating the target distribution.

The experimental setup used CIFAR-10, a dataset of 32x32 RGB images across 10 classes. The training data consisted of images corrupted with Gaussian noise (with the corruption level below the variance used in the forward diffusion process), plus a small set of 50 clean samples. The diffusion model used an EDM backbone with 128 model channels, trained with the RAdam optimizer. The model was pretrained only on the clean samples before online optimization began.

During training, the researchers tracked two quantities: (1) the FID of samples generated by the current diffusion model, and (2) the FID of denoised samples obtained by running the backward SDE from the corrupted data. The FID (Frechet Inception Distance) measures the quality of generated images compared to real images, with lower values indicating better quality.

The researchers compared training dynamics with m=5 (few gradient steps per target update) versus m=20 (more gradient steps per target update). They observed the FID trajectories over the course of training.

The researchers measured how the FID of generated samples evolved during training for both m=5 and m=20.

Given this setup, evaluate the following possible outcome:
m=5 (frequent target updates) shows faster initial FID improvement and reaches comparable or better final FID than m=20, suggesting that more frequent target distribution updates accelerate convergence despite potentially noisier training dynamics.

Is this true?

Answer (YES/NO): NO